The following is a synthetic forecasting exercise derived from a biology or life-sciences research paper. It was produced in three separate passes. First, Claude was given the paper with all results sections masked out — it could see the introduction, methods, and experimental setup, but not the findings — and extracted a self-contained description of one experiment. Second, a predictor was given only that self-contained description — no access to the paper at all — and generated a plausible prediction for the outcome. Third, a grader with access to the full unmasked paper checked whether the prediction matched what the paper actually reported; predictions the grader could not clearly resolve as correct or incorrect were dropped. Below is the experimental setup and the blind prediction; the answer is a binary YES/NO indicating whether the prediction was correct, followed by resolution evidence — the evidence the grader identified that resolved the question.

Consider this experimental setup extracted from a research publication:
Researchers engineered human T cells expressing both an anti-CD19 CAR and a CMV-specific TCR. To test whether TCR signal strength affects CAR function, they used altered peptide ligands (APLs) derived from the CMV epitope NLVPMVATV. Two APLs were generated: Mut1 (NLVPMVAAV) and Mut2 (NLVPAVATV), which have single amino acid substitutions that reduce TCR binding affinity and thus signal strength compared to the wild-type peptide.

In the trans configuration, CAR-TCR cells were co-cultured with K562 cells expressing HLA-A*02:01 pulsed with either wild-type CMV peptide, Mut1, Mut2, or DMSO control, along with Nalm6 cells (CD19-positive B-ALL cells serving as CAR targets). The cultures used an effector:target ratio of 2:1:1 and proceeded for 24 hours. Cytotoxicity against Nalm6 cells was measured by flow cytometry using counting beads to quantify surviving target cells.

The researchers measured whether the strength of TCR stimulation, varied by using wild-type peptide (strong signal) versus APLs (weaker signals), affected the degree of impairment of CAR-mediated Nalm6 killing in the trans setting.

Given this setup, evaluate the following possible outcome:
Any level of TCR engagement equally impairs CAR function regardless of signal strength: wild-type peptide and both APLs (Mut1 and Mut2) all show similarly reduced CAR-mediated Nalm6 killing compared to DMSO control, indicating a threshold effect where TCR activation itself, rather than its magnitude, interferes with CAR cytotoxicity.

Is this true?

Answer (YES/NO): NO